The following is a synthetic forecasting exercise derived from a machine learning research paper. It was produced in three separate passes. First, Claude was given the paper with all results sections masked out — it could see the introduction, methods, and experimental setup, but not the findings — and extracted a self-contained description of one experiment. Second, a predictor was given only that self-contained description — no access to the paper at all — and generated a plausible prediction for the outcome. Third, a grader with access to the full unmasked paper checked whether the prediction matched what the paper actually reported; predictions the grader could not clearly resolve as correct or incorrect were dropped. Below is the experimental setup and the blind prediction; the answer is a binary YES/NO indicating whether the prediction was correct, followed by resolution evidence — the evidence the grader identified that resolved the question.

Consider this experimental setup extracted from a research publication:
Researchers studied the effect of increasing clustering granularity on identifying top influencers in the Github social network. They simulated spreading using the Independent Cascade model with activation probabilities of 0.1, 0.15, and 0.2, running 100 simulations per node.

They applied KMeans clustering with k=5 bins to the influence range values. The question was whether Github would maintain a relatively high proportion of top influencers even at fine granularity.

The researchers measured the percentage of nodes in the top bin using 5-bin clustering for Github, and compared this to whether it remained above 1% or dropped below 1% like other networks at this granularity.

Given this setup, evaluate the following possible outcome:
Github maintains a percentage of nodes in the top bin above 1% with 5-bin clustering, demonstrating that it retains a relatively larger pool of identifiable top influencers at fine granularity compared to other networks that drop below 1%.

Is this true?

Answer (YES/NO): YES